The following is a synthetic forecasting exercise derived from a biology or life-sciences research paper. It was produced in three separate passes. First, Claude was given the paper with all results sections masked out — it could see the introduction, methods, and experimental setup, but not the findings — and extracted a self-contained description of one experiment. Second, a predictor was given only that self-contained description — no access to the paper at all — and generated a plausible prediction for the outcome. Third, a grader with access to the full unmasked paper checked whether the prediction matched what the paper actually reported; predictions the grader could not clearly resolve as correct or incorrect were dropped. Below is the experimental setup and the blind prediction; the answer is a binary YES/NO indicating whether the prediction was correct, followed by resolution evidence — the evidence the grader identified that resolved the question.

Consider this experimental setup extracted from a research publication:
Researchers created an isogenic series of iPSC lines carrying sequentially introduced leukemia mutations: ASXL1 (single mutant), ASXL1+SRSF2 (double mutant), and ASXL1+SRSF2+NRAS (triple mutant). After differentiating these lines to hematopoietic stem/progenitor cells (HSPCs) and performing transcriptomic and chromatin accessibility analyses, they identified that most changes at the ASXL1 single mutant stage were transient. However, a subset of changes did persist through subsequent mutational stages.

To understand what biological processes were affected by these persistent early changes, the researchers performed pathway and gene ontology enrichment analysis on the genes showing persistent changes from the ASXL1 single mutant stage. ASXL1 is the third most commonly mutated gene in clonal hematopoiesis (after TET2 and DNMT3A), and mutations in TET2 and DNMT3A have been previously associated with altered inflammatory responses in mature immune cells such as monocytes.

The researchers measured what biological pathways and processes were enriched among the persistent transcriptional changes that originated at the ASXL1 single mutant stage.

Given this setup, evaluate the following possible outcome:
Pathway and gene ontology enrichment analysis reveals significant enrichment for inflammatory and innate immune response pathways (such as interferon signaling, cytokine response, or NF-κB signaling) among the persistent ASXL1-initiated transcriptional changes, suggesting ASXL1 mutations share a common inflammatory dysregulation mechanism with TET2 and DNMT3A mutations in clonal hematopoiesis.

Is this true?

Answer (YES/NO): YES